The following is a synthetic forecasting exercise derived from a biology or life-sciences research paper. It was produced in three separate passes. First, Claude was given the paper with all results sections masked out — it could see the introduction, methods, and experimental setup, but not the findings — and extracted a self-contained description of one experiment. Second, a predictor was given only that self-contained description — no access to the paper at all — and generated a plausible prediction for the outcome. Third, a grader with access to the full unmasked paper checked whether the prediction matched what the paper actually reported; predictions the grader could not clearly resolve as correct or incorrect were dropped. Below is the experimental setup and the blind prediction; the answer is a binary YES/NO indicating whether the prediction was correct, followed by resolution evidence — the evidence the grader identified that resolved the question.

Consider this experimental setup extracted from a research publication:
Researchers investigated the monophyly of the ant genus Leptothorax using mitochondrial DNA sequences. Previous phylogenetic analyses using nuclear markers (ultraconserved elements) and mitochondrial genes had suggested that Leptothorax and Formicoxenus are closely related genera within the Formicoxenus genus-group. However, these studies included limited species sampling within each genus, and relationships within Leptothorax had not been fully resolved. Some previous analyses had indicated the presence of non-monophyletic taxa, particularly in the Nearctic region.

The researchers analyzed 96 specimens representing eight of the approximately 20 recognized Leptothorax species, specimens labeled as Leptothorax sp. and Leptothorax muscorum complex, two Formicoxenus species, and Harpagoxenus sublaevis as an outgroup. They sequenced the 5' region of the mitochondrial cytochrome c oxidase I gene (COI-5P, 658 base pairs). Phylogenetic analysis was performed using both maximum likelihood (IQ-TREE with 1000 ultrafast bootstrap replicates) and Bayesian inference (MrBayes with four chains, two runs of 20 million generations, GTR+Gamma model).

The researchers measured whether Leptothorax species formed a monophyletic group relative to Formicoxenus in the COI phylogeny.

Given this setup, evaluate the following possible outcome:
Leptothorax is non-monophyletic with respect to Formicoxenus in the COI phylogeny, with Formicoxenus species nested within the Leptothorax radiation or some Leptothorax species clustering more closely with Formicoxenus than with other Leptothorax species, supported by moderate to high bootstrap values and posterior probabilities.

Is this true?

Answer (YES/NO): YES